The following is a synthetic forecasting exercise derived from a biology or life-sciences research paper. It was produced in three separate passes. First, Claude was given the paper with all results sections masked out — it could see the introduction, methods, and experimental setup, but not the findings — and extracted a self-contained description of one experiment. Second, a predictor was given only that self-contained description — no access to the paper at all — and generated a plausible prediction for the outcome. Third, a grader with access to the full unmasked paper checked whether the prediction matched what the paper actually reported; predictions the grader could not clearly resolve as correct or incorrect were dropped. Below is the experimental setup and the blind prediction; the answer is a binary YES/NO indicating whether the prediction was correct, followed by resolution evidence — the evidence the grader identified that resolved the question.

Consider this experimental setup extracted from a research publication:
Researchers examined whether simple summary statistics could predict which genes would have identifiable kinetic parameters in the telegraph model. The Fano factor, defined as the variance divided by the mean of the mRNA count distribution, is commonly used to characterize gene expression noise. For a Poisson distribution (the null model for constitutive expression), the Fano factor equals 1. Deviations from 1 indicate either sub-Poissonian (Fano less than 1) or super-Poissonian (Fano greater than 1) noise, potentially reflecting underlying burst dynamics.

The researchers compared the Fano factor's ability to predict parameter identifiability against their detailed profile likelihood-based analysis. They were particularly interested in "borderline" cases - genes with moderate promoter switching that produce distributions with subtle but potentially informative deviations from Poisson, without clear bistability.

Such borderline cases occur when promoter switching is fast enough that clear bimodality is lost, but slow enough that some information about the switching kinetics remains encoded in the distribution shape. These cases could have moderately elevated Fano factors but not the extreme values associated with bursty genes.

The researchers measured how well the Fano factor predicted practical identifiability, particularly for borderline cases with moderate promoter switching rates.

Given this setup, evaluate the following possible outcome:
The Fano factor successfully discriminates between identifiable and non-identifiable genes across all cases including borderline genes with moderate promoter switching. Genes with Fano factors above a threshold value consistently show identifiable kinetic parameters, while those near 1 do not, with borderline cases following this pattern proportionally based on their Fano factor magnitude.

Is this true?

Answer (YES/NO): NO